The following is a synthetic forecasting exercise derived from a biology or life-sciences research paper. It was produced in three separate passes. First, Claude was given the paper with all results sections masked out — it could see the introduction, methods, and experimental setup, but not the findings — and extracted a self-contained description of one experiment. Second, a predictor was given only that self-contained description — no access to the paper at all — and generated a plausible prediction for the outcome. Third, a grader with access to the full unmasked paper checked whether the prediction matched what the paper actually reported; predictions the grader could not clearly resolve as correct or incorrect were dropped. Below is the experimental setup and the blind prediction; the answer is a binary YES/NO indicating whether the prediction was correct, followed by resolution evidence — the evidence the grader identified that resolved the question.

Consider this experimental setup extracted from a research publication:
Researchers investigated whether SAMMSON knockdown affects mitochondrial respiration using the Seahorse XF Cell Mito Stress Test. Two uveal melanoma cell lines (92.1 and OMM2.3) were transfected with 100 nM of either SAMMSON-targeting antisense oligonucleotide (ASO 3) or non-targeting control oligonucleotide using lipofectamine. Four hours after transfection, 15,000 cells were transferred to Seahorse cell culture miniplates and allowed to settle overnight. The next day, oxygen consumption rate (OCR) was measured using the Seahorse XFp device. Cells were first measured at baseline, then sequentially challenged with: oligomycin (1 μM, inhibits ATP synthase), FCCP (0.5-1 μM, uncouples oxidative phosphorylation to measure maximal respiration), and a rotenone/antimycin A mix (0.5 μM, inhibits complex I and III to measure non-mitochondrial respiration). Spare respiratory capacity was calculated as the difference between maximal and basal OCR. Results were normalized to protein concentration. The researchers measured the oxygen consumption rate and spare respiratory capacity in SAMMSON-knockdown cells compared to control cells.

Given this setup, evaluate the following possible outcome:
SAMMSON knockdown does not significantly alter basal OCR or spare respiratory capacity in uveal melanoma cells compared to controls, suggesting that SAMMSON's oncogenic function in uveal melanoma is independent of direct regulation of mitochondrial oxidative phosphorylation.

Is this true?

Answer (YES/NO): NO